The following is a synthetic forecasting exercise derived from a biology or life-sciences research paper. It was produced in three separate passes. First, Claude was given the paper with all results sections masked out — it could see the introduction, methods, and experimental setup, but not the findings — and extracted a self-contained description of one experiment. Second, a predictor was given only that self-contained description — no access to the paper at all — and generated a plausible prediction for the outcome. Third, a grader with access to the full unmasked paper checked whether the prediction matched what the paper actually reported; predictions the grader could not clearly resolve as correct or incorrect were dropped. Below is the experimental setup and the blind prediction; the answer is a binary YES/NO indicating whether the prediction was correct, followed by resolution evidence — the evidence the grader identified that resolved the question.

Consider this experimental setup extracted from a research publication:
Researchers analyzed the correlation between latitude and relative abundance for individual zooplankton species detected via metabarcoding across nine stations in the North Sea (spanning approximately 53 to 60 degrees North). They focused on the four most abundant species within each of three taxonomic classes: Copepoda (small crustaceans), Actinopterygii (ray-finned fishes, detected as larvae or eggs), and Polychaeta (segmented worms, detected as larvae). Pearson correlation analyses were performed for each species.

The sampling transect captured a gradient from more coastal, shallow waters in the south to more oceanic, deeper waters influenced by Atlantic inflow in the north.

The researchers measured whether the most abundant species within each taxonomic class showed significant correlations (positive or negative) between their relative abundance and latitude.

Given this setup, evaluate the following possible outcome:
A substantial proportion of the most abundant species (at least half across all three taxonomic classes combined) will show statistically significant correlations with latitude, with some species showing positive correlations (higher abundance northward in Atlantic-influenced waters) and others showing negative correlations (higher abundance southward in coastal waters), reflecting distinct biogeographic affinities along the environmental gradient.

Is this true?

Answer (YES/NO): NO